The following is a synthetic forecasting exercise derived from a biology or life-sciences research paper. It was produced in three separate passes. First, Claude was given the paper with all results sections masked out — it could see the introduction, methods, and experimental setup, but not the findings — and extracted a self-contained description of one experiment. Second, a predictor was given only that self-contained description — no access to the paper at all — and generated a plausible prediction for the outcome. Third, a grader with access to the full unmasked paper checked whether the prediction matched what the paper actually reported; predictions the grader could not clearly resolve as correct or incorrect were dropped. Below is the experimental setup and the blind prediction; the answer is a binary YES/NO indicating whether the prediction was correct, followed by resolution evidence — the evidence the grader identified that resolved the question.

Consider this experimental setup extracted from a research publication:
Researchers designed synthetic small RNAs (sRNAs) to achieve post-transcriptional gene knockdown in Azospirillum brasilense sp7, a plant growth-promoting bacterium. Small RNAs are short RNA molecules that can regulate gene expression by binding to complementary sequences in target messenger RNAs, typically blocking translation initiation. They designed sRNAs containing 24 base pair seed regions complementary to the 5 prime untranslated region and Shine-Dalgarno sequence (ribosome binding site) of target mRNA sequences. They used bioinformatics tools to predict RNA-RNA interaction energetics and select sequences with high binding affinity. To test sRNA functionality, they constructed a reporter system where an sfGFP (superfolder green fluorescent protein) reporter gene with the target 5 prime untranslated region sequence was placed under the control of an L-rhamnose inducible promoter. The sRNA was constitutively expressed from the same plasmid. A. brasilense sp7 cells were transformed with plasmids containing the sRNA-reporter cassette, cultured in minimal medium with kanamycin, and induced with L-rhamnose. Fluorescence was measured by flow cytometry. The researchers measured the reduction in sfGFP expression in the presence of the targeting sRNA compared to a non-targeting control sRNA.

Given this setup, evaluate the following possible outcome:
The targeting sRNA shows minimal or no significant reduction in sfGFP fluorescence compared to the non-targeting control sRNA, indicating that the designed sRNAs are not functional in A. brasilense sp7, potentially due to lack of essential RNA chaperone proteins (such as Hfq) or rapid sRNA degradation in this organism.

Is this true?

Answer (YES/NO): NO